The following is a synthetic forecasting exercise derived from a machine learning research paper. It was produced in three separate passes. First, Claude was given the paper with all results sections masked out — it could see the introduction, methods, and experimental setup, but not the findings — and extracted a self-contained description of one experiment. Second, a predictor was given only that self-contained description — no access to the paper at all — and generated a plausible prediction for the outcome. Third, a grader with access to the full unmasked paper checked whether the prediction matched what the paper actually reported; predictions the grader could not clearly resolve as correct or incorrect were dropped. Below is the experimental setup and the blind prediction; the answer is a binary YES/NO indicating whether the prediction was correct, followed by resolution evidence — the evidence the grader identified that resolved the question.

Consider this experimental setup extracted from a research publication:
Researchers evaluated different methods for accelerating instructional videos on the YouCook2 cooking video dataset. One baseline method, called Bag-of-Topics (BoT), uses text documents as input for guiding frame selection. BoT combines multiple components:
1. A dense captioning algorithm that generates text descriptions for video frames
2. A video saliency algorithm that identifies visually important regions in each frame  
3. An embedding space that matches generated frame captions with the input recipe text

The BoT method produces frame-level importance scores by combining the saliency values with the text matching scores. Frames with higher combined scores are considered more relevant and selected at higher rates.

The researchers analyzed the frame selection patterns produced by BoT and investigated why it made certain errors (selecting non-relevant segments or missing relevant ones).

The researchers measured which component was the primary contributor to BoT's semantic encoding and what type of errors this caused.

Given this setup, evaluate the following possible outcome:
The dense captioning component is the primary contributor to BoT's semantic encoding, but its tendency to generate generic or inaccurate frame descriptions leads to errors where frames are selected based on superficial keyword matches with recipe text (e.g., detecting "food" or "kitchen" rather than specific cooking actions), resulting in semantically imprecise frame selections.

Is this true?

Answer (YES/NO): NO